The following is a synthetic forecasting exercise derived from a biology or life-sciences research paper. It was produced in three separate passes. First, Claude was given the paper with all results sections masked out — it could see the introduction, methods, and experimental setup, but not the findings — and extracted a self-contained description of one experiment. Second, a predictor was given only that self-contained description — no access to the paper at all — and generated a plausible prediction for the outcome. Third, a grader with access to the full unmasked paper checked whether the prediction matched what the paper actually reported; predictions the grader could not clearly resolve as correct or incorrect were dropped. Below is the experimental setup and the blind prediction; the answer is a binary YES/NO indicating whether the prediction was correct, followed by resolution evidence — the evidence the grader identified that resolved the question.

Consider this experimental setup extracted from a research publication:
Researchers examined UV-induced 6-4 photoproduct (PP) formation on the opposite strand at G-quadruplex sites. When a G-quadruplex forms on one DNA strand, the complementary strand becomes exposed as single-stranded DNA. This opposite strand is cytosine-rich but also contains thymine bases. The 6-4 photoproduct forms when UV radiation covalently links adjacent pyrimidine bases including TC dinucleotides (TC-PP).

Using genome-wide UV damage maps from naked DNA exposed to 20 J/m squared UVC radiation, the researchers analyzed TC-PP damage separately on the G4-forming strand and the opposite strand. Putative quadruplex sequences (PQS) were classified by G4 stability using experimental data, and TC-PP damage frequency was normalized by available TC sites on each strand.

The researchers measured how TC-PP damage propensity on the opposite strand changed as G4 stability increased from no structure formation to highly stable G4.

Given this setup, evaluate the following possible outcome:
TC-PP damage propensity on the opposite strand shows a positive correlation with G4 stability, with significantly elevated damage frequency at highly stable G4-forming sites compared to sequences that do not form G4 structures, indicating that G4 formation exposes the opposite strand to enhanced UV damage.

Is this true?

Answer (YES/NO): YES